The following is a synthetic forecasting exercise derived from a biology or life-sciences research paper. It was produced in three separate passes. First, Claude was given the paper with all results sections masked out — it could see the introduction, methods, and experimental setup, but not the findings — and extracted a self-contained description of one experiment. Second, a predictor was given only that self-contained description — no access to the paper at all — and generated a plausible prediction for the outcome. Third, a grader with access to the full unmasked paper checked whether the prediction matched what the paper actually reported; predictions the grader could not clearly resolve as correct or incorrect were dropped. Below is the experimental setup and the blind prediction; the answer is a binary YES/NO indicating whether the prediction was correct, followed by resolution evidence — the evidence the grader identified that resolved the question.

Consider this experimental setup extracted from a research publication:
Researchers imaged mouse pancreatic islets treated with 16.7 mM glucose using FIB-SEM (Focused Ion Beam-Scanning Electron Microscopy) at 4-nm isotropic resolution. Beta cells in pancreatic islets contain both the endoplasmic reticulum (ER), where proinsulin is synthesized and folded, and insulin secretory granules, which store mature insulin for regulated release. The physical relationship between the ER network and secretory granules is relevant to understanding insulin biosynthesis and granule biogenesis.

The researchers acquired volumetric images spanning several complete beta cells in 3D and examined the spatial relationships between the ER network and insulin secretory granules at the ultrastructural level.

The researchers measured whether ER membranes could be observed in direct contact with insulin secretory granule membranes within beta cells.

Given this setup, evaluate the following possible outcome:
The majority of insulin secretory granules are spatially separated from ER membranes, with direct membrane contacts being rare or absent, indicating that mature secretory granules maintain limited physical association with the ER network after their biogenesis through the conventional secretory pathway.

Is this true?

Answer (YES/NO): NO